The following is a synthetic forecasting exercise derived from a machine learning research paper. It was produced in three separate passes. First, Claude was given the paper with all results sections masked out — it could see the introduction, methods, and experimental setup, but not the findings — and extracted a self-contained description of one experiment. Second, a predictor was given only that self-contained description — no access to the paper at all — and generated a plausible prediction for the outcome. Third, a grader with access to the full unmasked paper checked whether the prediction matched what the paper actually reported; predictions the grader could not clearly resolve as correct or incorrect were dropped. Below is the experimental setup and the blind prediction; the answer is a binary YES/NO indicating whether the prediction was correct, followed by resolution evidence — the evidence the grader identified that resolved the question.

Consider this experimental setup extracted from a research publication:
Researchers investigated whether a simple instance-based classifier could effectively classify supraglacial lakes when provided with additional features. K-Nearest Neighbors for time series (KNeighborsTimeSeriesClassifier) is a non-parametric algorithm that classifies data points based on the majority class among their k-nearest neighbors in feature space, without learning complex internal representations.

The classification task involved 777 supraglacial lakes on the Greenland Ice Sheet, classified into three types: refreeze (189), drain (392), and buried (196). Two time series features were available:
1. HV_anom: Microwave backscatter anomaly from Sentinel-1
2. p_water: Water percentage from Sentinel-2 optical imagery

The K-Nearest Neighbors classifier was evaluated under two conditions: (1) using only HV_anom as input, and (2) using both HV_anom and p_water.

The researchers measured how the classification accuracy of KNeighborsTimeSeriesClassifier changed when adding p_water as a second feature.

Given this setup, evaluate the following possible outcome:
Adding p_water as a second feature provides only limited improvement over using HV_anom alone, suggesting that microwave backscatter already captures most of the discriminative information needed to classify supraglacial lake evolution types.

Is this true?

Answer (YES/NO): NO